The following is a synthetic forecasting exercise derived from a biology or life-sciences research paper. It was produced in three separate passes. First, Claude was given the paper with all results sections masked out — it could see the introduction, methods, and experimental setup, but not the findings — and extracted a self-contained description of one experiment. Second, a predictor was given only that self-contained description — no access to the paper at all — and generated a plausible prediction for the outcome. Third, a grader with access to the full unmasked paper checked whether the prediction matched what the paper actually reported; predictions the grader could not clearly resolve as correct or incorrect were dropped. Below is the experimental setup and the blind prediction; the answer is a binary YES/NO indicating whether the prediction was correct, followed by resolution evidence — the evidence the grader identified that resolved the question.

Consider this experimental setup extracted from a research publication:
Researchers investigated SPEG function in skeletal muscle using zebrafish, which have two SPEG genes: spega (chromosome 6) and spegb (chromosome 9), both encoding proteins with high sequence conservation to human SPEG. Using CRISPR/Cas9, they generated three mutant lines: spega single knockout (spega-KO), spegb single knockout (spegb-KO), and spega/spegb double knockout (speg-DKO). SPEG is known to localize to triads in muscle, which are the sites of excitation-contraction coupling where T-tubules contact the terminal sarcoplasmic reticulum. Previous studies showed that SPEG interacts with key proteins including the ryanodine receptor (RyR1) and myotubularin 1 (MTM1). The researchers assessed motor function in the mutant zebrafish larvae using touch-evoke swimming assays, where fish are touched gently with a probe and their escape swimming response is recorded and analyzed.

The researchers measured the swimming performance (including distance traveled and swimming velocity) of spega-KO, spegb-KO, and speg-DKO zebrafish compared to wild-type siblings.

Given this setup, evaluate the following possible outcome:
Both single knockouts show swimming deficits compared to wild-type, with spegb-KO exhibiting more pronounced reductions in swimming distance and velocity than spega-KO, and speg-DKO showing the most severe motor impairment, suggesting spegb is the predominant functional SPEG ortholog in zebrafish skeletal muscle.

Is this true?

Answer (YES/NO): NO